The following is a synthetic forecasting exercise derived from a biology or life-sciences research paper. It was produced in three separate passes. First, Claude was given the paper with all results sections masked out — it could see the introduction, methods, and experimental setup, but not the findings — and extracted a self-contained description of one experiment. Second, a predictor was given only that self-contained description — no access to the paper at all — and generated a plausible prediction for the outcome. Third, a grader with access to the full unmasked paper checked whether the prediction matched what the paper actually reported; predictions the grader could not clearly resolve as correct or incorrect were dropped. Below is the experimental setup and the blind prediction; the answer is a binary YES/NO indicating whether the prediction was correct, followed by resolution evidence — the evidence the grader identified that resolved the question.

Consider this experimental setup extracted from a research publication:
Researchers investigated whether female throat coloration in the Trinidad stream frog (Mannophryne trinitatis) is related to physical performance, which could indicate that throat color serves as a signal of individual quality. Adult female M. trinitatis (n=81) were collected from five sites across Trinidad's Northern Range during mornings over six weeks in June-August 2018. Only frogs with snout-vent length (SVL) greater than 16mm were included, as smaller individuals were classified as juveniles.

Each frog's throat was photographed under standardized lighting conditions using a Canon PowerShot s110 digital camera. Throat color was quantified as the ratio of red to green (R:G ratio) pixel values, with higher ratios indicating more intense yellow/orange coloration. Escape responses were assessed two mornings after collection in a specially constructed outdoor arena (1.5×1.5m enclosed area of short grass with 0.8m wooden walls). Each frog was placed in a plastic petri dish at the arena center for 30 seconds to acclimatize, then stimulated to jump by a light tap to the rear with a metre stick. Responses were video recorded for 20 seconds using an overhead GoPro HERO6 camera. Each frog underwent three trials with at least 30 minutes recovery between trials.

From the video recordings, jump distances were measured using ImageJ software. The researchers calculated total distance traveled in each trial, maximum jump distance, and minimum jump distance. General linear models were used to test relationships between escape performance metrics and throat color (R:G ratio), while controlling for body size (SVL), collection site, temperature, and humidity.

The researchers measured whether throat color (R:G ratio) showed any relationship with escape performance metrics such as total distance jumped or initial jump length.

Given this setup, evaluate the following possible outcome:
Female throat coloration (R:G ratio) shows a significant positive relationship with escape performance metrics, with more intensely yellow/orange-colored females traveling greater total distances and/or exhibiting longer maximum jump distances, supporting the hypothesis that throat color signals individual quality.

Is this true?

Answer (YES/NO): YES